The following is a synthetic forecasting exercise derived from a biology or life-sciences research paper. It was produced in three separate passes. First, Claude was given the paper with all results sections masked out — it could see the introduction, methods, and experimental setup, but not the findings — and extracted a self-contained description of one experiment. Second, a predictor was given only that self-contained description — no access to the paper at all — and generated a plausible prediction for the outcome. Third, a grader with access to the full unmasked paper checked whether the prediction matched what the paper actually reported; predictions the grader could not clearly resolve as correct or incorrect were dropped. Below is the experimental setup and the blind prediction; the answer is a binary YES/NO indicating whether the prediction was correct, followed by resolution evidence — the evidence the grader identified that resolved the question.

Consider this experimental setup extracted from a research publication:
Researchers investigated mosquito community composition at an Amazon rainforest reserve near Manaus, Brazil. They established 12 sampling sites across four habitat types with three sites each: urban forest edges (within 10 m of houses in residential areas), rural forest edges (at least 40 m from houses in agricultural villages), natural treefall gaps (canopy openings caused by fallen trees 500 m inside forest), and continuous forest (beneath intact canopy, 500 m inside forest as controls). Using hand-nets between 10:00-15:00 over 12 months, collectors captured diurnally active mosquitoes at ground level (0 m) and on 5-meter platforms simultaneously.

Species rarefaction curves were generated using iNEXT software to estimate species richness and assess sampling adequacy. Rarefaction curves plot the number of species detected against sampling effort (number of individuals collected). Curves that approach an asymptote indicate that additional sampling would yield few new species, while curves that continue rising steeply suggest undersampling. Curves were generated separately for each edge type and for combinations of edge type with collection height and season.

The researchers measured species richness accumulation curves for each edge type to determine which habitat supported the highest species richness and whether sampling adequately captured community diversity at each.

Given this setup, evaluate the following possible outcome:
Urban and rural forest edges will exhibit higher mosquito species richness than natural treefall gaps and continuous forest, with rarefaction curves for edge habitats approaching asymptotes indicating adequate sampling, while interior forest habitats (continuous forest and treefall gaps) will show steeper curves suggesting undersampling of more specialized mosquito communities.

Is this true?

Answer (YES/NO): NO